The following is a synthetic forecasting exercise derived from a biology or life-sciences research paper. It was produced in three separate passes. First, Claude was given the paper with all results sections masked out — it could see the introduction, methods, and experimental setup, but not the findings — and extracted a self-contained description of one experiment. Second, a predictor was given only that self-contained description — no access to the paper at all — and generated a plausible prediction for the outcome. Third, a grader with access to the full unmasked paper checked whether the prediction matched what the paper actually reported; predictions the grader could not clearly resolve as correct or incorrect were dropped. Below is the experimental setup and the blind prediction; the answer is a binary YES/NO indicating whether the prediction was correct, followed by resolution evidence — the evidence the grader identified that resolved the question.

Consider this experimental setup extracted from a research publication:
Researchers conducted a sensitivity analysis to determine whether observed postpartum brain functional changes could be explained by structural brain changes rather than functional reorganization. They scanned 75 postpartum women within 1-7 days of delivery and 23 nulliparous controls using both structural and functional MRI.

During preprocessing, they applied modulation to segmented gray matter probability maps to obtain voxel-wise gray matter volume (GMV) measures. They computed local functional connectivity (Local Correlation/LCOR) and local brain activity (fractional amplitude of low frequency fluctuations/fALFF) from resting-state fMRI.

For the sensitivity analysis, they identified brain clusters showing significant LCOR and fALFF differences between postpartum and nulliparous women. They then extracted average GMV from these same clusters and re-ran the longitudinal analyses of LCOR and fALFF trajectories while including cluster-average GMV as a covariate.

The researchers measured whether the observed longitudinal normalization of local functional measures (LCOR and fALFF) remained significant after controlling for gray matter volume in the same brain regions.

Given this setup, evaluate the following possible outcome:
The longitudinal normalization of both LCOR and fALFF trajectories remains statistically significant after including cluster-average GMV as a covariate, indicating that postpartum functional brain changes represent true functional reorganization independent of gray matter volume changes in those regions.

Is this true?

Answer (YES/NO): NO